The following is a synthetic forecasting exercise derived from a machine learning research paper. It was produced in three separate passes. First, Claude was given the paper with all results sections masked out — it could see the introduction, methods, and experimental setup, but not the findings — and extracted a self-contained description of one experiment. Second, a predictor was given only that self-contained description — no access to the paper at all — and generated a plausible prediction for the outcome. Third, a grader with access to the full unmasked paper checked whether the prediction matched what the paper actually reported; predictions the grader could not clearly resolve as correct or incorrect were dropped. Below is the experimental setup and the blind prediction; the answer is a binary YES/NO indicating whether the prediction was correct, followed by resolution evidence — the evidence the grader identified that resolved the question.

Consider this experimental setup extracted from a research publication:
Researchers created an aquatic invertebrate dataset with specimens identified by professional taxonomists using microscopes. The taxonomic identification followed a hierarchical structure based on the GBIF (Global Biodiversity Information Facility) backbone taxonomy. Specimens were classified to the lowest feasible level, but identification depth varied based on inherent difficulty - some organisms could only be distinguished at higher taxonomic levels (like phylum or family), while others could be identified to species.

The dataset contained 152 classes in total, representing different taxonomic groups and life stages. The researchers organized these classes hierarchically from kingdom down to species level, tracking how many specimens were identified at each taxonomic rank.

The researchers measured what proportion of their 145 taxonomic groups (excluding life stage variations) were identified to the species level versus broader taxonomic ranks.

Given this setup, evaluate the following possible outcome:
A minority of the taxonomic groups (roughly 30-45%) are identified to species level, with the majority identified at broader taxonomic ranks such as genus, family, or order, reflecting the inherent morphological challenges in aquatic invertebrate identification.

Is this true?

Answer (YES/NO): NO